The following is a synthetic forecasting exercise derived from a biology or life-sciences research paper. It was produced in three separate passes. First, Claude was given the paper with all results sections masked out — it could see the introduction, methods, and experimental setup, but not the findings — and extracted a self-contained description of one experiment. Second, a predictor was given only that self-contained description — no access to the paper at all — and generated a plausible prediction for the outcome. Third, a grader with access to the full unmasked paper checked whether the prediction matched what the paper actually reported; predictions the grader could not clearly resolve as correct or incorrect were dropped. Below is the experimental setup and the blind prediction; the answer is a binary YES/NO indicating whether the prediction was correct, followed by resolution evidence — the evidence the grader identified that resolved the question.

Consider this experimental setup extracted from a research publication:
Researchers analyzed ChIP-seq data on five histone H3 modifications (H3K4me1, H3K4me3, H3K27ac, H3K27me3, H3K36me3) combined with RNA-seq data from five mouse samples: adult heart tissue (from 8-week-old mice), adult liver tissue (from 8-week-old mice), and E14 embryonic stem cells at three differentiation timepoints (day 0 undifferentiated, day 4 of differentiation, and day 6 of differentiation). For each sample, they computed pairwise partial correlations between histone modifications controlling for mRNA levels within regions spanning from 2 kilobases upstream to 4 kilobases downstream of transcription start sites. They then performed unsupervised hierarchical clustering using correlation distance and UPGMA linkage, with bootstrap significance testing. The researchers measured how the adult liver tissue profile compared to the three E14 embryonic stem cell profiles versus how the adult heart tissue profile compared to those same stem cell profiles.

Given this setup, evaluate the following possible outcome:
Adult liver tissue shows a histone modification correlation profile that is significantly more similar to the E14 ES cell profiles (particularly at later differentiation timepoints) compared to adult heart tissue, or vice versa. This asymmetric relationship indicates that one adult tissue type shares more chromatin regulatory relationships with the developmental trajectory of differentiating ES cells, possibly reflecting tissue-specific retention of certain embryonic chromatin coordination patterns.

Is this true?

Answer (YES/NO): NO